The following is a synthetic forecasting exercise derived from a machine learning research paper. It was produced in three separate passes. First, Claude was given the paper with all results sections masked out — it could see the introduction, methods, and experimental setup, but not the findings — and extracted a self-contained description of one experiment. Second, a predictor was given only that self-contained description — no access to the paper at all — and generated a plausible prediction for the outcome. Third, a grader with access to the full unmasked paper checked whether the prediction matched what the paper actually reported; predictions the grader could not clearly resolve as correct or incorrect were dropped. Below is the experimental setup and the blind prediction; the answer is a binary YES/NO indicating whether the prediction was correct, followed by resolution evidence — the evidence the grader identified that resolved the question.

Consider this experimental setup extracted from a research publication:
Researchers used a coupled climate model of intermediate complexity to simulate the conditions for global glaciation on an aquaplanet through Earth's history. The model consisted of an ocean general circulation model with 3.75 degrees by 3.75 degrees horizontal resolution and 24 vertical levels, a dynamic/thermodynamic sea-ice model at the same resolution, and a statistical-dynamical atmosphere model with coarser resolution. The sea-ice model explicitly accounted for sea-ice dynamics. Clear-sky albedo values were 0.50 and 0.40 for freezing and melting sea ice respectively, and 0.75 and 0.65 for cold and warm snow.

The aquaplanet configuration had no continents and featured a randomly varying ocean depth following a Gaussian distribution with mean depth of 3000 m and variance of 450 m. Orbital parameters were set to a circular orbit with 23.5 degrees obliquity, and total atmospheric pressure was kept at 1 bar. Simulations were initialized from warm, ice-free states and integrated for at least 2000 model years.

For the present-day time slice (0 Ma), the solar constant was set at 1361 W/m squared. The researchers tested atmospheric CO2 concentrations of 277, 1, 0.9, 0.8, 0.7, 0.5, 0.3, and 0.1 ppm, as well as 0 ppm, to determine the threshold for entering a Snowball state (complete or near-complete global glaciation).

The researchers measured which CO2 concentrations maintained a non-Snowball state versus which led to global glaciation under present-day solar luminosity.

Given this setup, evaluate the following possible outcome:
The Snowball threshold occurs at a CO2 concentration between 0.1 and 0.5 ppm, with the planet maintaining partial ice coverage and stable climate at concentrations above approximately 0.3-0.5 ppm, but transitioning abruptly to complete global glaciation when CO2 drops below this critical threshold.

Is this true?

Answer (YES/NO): NO